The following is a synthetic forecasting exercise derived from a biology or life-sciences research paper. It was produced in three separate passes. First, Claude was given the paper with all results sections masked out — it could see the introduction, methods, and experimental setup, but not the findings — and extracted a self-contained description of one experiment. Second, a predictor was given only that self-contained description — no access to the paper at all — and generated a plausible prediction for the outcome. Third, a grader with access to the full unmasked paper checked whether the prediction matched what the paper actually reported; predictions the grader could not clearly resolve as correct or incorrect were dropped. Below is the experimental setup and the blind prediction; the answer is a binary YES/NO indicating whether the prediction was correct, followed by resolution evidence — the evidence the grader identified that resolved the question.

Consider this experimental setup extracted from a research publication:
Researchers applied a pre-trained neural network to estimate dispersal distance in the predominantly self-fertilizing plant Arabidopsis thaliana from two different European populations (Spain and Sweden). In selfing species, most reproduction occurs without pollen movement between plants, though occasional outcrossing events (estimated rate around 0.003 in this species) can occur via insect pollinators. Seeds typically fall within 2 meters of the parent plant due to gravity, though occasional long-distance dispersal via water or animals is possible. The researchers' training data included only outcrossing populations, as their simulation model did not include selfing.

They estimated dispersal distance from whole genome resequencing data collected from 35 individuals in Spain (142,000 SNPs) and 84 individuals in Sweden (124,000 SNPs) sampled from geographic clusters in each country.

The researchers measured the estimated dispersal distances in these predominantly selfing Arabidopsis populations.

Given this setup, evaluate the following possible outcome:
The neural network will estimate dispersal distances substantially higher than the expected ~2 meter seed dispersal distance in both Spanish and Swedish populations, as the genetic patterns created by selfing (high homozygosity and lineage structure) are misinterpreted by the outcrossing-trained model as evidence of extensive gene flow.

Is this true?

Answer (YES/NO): YES